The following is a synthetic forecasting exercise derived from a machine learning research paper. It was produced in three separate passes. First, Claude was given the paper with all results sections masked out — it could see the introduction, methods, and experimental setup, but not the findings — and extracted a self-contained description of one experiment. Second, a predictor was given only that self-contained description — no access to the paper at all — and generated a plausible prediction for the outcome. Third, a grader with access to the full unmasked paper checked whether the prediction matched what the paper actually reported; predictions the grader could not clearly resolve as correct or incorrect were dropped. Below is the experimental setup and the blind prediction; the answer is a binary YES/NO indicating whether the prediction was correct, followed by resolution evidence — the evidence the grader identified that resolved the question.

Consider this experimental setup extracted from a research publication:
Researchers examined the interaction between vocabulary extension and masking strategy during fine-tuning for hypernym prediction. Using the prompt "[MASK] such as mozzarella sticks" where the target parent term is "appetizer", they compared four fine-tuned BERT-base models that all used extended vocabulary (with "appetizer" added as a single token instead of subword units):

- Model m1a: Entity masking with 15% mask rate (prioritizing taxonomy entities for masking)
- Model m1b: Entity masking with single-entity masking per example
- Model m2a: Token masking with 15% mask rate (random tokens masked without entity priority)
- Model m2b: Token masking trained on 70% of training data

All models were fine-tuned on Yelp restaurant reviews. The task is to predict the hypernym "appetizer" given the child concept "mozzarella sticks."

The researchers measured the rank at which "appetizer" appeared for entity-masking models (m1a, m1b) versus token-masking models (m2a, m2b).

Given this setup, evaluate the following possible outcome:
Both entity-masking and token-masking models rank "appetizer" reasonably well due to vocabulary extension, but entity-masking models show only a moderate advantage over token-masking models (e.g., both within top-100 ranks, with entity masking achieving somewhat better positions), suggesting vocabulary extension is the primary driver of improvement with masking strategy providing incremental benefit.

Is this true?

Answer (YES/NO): NO